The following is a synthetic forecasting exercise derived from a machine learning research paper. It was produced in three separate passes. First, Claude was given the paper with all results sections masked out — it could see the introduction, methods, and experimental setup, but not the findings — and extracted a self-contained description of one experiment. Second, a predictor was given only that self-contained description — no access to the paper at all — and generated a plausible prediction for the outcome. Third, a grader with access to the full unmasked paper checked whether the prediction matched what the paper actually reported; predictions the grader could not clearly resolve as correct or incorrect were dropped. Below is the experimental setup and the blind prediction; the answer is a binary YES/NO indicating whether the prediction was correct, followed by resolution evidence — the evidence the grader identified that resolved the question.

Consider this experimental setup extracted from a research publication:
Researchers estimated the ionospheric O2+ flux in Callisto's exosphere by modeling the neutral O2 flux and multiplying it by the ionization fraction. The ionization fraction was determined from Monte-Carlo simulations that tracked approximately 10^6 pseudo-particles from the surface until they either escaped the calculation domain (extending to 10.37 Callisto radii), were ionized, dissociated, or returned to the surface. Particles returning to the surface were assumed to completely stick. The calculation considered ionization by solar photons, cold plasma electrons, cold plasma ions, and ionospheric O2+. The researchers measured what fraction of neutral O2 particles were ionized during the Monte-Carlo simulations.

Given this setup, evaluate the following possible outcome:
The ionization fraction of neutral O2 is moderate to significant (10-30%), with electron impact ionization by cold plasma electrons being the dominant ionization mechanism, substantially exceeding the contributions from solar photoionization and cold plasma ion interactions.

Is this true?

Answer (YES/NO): NO